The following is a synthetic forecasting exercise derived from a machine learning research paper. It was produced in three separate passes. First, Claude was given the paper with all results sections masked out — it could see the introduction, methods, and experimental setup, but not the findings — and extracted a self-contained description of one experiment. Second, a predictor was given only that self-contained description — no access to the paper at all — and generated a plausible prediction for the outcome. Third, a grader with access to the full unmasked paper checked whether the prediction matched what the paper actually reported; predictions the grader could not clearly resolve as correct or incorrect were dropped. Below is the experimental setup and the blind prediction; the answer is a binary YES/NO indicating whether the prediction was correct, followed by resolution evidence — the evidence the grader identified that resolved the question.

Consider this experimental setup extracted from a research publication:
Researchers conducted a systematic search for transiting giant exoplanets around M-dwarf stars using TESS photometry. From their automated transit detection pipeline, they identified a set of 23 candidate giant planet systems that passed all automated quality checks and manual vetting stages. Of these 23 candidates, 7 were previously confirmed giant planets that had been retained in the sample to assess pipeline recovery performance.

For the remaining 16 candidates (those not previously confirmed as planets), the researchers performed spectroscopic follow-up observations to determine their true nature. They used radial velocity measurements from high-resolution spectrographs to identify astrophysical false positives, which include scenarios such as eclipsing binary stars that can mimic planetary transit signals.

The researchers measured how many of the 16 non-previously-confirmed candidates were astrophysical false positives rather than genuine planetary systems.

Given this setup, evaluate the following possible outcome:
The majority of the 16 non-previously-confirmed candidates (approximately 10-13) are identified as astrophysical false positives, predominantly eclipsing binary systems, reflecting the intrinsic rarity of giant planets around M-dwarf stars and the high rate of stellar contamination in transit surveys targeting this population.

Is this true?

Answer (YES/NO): NO